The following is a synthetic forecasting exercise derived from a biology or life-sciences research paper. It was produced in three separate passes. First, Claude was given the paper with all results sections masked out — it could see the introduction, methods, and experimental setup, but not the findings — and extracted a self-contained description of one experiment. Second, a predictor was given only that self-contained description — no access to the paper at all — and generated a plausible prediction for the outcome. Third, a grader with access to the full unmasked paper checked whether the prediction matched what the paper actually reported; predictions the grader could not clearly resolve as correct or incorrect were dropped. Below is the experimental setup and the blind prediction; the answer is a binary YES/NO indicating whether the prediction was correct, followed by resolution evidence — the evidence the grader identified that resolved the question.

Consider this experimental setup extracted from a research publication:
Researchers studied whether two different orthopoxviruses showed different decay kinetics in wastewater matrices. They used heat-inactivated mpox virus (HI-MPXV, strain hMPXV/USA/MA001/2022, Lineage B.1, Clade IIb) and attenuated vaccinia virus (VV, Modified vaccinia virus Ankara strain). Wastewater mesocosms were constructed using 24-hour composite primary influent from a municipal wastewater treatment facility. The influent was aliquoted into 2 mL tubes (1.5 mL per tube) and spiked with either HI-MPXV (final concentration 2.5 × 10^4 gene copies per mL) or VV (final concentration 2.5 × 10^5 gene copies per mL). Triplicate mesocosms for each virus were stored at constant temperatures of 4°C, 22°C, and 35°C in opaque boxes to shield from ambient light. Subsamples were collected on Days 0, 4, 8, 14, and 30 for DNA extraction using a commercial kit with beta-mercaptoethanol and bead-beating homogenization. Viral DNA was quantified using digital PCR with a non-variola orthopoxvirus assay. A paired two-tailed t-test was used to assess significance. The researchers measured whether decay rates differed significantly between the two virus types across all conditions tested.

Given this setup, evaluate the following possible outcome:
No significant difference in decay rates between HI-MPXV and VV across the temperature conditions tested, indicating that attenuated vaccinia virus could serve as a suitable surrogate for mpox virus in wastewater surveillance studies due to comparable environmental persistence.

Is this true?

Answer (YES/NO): YES